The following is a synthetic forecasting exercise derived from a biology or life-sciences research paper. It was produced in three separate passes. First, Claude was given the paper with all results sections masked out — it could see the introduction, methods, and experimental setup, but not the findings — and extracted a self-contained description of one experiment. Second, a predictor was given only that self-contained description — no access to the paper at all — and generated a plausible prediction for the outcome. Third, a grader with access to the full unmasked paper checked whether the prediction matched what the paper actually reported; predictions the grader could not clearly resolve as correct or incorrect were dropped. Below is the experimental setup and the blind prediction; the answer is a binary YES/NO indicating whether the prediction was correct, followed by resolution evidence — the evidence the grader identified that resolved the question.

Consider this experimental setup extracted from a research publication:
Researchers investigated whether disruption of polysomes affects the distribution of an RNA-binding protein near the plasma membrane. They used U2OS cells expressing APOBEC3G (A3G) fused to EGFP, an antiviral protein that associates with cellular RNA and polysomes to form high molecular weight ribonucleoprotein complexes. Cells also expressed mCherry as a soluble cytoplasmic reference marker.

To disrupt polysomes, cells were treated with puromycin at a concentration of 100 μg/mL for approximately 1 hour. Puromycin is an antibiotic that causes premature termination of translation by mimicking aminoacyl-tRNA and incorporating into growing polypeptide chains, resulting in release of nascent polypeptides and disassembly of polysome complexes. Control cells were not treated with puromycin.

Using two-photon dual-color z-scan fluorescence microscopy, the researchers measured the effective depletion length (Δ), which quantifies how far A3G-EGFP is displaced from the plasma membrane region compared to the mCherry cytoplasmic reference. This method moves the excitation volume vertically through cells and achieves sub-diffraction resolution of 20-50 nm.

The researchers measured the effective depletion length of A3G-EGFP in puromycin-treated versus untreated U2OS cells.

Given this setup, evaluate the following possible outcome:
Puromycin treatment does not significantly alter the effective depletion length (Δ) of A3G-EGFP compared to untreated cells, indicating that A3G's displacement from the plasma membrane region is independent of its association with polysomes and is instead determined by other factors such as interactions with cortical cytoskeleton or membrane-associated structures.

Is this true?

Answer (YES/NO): YES